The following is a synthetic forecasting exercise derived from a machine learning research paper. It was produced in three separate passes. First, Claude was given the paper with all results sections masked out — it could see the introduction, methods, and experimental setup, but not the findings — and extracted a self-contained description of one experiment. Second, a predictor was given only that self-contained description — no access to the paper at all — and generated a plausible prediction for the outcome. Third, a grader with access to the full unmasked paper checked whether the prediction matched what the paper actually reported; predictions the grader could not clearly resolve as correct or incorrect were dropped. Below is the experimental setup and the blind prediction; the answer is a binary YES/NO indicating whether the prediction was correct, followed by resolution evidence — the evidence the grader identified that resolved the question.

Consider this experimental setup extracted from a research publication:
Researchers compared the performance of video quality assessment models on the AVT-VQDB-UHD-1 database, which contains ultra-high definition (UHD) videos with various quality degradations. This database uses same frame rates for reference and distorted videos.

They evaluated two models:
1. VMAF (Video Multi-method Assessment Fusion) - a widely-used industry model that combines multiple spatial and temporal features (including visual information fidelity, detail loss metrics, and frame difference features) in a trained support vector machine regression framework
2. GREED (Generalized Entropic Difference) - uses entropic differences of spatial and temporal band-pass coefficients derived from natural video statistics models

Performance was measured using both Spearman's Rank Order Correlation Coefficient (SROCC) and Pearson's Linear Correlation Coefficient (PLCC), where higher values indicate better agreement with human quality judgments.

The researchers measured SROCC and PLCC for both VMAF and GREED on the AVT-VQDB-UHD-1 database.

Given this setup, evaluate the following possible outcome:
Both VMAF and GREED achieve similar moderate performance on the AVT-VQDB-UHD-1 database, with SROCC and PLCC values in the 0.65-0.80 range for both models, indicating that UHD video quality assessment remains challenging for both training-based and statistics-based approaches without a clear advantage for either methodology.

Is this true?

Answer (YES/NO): NO